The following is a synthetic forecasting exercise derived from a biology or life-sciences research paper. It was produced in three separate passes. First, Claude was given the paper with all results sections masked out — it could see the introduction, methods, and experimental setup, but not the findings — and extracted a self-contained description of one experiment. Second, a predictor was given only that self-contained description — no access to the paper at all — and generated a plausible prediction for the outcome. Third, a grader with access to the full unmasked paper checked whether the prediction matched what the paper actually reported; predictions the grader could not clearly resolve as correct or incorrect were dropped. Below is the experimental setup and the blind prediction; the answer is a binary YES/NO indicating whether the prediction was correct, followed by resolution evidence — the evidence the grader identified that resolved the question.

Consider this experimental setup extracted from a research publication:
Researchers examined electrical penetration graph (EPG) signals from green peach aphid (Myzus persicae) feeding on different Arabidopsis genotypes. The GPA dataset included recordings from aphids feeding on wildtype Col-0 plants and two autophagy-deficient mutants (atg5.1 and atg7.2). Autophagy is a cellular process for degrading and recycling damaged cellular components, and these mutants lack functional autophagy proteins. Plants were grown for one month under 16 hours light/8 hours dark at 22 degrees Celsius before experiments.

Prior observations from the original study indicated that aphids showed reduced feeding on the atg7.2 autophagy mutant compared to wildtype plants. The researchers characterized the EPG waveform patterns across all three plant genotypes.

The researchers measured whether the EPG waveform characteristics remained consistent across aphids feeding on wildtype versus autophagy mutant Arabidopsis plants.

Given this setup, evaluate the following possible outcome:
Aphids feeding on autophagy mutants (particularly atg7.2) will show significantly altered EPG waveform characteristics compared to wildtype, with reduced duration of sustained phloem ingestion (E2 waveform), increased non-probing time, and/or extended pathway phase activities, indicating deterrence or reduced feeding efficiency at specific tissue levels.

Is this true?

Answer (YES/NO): NO